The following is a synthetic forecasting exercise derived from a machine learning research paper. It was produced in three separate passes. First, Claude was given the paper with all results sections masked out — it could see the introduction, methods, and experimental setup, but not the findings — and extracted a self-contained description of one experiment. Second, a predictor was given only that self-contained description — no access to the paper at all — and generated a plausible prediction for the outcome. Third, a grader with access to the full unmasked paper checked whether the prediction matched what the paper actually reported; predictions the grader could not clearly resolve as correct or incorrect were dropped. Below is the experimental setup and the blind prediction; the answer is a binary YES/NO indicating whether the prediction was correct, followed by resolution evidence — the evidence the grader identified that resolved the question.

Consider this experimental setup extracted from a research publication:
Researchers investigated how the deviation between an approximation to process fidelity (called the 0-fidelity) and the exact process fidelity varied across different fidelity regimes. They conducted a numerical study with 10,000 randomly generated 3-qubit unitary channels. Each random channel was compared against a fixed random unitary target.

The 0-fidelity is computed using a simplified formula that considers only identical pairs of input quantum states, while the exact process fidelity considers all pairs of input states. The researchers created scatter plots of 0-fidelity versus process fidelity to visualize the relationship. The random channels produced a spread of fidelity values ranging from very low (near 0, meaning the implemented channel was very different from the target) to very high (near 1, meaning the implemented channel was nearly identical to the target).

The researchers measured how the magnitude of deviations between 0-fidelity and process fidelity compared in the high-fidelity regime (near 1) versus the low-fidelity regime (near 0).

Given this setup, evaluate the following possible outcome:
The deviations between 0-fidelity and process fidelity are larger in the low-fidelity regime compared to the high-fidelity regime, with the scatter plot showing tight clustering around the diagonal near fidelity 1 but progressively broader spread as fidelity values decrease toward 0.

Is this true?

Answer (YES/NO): YES